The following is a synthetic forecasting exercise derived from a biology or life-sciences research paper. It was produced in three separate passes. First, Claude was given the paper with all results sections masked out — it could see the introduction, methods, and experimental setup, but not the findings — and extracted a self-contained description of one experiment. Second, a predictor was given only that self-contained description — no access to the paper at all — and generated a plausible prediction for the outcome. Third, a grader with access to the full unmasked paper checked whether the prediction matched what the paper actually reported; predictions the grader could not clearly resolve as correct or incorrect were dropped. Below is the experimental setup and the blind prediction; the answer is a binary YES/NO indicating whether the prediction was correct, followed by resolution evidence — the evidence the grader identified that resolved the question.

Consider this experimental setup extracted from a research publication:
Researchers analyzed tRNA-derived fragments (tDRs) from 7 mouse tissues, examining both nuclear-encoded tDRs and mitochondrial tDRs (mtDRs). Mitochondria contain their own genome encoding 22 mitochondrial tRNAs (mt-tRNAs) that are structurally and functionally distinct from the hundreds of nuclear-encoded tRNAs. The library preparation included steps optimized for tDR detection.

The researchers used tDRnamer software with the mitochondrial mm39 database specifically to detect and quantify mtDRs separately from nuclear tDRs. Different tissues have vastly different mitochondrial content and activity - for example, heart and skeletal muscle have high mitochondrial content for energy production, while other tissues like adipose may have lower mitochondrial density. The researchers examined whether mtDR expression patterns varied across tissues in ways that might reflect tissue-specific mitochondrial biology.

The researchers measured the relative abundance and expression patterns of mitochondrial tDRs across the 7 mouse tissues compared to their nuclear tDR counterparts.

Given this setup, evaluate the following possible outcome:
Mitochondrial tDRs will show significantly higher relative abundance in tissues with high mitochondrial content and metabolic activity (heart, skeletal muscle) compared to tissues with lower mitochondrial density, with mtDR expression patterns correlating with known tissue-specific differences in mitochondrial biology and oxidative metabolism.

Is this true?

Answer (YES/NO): NO